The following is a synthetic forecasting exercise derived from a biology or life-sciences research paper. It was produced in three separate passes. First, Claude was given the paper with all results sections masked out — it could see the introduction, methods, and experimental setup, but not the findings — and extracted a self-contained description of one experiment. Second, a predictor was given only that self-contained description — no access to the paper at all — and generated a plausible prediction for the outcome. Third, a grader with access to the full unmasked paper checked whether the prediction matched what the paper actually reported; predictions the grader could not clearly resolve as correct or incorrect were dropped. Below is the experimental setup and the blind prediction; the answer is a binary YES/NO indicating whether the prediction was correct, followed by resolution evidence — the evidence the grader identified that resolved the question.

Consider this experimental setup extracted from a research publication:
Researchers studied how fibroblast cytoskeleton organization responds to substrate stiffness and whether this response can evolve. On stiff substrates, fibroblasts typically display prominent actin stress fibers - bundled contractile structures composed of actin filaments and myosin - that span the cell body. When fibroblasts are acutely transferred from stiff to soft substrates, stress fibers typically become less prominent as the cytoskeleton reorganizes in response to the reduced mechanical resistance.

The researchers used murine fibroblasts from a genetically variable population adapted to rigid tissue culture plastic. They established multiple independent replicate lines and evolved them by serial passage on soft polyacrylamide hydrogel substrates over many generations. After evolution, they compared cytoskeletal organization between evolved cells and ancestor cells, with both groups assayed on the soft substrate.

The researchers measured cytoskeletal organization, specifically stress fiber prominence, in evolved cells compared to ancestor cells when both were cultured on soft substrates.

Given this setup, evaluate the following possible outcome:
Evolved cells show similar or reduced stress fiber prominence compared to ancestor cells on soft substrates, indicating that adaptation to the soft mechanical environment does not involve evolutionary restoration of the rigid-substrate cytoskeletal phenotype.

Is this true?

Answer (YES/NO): NO